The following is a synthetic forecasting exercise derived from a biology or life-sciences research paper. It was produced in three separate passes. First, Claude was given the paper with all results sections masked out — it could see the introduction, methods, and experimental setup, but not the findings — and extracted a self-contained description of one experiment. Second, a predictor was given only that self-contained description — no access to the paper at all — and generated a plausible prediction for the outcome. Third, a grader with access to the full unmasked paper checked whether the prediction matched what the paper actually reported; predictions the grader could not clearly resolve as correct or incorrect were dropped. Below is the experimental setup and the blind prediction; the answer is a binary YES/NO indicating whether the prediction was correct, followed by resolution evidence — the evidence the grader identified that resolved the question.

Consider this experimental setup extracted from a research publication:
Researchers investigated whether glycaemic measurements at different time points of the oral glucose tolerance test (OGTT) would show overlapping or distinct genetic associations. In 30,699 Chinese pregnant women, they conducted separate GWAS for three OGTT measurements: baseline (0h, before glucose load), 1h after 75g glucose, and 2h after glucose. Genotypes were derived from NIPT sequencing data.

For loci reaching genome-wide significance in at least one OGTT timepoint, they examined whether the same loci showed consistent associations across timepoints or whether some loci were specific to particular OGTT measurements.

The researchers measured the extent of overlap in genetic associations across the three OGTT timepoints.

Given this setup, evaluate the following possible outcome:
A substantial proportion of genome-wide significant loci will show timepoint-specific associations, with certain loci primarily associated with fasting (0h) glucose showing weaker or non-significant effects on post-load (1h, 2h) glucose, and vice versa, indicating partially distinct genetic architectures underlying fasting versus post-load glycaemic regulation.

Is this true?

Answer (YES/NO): YES